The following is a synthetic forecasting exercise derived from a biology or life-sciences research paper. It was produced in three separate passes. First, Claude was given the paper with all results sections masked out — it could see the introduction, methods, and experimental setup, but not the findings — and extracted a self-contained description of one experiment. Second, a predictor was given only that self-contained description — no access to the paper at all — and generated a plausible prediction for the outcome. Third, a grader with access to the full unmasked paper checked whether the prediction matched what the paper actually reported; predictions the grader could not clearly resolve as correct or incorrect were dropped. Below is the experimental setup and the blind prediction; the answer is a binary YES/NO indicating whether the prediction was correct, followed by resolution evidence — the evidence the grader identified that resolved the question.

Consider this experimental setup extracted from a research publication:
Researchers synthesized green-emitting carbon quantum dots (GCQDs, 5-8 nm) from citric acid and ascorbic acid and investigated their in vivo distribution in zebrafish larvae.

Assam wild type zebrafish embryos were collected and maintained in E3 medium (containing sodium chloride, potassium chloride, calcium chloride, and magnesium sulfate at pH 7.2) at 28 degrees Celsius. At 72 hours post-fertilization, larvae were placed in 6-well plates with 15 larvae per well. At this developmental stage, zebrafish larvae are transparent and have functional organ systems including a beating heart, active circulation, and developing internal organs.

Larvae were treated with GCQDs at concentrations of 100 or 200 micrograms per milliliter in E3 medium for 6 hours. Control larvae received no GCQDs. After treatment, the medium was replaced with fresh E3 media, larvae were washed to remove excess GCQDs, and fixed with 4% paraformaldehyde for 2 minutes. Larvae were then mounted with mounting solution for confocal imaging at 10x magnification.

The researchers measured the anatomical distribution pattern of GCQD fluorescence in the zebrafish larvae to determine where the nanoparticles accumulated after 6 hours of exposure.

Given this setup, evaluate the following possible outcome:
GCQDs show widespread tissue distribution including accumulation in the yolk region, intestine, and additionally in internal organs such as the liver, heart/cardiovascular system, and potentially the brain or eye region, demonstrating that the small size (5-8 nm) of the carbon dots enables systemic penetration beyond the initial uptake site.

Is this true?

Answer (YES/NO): NO